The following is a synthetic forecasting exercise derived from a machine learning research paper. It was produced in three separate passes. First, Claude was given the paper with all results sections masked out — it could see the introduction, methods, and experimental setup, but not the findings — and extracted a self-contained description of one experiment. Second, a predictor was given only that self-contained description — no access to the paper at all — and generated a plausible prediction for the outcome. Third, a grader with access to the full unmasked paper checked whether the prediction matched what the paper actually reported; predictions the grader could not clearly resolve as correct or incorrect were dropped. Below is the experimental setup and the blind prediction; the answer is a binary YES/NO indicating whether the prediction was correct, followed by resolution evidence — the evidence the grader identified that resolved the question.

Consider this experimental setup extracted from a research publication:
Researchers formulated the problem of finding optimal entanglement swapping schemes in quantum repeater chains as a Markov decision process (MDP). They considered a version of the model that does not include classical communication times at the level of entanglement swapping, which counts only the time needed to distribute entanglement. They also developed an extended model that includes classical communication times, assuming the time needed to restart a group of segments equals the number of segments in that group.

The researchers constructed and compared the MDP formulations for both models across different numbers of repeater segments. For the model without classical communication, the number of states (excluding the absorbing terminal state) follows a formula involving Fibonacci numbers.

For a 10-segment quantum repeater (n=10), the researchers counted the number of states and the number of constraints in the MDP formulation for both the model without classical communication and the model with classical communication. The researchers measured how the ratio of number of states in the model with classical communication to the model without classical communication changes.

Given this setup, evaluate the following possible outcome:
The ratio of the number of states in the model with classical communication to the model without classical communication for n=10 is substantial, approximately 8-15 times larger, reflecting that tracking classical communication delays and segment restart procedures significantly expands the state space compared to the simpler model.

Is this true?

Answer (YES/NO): YES